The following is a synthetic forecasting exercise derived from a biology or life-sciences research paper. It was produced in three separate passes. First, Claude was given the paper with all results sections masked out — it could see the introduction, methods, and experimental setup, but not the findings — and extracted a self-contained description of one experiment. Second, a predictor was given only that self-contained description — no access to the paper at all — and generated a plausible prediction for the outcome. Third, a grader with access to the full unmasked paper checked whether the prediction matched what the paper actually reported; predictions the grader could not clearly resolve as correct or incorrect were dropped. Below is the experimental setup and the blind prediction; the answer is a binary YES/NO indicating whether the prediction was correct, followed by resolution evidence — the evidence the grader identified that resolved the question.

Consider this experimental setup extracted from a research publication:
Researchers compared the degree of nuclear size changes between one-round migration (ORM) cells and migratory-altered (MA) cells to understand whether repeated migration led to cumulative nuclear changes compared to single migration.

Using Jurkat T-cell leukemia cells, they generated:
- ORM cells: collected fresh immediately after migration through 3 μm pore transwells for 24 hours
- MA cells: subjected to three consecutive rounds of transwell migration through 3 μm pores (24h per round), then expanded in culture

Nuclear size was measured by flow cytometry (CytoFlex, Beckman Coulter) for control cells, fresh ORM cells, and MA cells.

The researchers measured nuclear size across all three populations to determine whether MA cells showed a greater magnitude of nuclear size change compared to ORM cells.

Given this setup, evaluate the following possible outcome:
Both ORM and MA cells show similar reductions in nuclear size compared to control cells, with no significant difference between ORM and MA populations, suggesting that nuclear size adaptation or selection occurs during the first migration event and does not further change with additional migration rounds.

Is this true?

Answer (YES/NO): NO